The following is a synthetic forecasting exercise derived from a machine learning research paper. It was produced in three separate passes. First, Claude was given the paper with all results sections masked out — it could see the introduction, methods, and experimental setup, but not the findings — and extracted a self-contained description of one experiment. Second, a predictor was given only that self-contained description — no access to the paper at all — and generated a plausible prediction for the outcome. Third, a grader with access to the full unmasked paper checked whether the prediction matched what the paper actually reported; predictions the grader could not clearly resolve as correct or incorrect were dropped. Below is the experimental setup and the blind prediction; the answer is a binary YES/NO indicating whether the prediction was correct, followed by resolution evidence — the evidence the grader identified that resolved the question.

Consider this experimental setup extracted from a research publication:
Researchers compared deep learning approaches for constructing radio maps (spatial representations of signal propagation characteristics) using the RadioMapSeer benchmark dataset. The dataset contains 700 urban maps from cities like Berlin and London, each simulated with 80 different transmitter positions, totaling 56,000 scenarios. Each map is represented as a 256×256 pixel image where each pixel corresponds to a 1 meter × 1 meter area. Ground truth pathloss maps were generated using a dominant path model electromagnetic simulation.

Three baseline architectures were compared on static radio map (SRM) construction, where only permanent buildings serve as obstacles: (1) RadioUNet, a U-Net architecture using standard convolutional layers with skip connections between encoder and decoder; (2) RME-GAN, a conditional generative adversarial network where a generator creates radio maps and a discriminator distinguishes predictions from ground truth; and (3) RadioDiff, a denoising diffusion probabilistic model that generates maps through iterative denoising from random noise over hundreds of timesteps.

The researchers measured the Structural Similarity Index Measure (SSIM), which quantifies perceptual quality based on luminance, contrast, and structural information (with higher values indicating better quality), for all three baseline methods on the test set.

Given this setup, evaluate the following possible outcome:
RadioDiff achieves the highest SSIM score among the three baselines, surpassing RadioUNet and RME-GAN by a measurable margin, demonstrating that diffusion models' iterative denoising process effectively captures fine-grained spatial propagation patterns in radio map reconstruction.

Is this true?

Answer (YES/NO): YES